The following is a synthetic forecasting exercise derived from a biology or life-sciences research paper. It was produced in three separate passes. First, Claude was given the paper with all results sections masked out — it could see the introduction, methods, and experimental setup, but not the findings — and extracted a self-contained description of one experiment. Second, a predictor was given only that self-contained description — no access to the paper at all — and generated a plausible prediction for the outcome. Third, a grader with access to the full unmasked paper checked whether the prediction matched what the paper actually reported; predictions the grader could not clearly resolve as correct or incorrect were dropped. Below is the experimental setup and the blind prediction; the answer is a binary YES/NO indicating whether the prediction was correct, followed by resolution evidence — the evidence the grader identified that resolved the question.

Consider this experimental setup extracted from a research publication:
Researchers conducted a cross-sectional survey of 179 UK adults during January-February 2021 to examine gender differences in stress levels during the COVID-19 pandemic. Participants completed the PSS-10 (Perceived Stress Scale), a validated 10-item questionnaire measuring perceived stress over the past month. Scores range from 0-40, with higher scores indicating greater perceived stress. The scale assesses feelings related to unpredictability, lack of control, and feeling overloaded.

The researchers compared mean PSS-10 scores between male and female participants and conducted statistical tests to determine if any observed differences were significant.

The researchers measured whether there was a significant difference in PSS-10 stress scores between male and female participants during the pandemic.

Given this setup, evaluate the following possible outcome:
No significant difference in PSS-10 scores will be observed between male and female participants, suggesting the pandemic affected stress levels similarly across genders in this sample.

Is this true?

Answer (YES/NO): NO